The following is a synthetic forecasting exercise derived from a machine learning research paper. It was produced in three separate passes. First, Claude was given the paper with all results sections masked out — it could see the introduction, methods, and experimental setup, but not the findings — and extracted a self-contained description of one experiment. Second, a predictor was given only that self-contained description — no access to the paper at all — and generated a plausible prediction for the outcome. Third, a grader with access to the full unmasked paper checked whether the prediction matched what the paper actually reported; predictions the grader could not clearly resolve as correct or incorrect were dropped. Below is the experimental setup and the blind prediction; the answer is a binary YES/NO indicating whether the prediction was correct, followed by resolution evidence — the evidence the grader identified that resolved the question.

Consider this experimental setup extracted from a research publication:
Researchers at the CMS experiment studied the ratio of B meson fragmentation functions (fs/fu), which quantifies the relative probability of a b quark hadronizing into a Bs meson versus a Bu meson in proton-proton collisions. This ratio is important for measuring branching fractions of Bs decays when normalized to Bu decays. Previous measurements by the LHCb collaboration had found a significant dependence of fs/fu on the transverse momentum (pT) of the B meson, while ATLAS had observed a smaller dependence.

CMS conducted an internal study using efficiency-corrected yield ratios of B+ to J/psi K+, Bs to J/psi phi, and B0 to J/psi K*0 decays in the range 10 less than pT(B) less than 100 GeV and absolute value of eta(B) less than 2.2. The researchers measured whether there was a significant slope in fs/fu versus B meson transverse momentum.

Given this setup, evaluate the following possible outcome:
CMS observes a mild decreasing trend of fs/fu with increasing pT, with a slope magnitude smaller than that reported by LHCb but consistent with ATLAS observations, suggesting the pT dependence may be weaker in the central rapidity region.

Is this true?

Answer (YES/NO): NO